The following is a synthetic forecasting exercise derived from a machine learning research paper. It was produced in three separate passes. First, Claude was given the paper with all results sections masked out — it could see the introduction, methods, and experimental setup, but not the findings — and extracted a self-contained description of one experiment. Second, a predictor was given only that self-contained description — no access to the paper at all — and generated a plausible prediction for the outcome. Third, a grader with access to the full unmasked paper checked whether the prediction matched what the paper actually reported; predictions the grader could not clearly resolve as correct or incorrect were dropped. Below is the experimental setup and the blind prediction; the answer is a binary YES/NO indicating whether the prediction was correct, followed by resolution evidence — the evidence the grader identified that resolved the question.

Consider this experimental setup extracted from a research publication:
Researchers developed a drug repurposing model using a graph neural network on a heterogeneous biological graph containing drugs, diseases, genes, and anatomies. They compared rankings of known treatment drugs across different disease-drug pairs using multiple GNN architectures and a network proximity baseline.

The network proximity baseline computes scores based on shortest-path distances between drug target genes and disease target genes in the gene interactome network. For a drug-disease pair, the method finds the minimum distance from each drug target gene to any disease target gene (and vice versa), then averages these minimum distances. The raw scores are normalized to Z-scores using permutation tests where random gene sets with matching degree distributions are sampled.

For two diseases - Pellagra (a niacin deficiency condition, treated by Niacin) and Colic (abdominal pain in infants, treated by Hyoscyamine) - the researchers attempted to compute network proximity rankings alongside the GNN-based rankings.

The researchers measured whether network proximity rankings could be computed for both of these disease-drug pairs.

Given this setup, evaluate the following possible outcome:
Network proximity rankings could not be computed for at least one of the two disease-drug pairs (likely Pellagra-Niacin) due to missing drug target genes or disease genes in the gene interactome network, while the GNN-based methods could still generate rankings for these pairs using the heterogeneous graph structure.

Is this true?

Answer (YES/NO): YES